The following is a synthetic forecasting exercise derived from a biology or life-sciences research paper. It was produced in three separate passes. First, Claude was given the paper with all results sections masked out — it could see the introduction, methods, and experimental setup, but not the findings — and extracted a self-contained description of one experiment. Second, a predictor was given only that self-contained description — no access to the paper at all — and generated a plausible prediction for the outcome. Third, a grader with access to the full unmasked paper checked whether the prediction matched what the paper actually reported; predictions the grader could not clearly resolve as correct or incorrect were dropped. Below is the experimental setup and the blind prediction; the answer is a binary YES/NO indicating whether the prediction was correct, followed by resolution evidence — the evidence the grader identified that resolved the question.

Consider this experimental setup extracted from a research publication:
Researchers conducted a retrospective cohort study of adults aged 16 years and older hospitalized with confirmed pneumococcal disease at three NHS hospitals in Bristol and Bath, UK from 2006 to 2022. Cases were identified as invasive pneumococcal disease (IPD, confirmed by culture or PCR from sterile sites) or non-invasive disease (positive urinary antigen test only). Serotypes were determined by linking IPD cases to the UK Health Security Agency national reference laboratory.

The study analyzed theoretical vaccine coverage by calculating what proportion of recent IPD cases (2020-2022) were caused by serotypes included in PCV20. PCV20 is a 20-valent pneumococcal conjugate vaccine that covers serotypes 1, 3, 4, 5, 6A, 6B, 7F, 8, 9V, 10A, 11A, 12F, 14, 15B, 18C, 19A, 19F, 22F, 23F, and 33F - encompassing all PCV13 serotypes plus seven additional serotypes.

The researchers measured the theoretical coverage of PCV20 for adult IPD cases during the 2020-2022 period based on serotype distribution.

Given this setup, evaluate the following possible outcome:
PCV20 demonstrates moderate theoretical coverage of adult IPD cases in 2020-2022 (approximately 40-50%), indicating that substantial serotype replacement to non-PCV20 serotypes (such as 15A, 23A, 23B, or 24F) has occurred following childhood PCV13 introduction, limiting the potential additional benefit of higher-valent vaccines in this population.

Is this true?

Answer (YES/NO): NO